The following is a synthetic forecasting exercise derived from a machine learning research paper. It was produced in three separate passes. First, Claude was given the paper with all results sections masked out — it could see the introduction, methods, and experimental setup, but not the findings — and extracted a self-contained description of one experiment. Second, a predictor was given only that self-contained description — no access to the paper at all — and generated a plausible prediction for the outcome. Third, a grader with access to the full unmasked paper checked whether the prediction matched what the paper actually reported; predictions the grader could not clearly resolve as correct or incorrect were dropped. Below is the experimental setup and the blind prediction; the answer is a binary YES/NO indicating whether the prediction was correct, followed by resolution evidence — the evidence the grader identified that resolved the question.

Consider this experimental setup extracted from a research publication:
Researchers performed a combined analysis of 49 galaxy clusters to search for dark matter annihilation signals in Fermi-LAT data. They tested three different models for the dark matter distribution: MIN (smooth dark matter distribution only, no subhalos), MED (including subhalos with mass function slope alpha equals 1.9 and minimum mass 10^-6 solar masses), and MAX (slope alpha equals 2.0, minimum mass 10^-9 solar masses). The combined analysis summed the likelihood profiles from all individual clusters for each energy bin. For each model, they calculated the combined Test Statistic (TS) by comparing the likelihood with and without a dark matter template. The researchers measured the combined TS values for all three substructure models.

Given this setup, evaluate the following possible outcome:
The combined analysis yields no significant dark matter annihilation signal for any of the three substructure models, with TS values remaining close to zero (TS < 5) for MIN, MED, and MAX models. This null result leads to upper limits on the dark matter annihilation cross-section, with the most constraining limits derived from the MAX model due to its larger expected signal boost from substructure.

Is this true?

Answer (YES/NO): NO